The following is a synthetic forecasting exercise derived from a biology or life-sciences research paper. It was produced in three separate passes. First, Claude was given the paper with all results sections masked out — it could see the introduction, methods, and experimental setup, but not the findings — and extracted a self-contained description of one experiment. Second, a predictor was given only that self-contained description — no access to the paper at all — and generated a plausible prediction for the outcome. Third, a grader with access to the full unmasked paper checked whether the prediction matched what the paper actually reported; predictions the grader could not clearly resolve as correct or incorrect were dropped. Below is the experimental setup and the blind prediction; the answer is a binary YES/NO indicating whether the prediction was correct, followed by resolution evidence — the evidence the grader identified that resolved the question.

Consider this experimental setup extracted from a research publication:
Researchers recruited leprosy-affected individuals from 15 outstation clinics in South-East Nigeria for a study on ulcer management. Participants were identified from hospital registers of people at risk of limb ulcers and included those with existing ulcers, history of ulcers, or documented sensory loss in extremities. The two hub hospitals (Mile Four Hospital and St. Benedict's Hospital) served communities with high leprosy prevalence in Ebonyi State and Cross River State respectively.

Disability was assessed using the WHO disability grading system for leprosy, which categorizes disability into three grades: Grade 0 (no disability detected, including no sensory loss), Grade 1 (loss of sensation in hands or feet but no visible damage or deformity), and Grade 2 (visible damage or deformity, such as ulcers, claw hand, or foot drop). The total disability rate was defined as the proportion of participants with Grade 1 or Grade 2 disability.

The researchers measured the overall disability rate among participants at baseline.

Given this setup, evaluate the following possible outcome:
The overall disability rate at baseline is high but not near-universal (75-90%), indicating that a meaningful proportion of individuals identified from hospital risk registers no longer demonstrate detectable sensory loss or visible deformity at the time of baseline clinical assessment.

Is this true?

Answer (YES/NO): NO